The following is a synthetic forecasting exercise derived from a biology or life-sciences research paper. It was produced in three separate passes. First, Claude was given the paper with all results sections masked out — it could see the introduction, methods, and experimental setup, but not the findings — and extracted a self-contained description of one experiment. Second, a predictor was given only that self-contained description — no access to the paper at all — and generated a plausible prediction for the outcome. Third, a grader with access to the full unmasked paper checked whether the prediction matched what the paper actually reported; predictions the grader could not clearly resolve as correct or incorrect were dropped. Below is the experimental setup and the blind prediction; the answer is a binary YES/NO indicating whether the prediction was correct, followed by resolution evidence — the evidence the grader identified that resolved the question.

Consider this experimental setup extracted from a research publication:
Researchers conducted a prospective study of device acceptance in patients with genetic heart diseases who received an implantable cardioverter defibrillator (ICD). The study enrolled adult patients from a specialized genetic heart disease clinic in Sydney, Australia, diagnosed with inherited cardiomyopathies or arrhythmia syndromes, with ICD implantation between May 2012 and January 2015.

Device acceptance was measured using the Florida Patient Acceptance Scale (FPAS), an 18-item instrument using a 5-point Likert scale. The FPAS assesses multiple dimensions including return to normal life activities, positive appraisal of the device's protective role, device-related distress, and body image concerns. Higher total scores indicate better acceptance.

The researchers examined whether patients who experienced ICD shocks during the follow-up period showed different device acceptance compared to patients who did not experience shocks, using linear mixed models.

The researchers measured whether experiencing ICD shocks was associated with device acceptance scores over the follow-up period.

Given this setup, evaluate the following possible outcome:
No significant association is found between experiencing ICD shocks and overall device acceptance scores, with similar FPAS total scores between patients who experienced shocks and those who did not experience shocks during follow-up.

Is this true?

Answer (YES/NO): YES